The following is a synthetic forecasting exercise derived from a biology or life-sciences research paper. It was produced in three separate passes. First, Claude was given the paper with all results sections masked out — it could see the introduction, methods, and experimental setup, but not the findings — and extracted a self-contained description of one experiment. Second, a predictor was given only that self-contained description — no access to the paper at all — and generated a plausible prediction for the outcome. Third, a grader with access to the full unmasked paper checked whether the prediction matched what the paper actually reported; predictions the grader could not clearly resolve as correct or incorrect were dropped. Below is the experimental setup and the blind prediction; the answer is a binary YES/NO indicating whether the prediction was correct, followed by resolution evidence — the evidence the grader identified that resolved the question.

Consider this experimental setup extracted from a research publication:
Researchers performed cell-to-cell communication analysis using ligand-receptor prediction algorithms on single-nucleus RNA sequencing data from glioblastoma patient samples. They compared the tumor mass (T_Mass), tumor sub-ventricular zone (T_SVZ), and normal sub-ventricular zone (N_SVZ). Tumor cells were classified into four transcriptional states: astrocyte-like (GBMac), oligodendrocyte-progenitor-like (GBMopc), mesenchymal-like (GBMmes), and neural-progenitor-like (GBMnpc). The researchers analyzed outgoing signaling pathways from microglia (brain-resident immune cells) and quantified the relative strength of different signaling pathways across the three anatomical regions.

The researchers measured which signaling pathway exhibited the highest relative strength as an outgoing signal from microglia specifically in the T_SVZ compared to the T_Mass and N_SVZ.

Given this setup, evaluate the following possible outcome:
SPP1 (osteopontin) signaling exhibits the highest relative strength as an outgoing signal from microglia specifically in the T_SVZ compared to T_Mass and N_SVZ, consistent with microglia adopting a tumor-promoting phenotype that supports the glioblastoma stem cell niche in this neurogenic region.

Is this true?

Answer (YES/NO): NO